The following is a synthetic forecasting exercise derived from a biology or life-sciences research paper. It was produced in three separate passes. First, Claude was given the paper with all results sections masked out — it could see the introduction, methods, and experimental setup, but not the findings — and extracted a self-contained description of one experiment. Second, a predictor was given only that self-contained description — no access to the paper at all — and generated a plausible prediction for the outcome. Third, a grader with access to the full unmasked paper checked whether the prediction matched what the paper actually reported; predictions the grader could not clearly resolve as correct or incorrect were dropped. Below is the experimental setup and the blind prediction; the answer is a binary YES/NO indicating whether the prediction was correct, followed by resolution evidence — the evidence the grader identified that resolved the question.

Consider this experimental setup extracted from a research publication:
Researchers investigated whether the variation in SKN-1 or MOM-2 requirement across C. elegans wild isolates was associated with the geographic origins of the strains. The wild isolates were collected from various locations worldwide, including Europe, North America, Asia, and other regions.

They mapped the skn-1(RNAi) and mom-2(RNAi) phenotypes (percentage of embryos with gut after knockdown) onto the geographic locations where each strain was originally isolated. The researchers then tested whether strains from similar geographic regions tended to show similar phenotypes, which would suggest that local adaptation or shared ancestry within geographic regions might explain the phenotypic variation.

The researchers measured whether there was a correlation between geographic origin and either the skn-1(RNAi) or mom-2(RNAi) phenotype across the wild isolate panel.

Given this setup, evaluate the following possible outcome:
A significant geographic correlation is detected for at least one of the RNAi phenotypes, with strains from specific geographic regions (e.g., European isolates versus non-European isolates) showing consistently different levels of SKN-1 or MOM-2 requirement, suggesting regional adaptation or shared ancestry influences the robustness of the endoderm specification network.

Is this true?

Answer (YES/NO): NO